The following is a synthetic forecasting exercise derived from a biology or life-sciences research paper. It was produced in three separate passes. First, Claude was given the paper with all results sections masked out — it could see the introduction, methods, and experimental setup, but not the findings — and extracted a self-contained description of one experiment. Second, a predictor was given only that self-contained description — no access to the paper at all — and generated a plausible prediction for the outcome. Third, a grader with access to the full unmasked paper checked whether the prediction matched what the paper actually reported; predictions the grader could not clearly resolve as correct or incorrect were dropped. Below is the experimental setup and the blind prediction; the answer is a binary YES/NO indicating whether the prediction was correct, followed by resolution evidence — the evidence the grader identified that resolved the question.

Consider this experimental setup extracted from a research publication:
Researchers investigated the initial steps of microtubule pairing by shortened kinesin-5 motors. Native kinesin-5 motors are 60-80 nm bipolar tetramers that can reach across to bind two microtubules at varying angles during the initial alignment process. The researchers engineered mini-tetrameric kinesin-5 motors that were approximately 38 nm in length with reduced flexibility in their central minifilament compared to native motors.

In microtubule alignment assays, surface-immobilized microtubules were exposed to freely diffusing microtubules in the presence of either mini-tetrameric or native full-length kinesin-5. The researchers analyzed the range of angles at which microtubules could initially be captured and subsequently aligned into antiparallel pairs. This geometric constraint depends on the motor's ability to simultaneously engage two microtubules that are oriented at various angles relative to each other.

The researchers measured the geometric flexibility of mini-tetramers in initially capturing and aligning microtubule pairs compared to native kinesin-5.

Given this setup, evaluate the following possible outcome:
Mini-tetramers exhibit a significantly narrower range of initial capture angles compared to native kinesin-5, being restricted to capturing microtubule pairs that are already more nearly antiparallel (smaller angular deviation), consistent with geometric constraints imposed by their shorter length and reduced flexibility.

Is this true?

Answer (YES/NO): YES